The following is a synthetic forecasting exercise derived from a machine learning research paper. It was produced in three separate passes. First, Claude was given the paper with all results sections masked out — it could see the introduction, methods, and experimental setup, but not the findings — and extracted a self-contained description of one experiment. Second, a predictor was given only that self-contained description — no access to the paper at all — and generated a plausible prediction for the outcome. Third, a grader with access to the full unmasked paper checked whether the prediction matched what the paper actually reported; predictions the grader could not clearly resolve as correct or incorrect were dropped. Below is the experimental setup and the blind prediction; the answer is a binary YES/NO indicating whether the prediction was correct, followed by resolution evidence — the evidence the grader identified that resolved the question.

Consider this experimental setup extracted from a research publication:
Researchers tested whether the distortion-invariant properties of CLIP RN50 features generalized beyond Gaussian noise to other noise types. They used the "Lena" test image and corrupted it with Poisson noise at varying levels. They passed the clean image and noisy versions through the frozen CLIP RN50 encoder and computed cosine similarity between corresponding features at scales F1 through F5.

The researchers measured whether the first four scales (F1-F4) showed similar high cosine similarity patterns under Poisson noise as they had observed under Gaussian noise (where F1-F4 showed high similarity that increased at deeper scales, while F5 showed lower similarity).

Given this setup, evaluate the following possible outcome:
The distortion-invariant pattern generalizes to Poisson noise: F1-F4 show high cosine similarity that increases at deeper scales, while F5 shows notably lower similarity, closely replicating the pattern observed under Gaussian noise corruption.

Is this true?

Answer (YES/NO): YES